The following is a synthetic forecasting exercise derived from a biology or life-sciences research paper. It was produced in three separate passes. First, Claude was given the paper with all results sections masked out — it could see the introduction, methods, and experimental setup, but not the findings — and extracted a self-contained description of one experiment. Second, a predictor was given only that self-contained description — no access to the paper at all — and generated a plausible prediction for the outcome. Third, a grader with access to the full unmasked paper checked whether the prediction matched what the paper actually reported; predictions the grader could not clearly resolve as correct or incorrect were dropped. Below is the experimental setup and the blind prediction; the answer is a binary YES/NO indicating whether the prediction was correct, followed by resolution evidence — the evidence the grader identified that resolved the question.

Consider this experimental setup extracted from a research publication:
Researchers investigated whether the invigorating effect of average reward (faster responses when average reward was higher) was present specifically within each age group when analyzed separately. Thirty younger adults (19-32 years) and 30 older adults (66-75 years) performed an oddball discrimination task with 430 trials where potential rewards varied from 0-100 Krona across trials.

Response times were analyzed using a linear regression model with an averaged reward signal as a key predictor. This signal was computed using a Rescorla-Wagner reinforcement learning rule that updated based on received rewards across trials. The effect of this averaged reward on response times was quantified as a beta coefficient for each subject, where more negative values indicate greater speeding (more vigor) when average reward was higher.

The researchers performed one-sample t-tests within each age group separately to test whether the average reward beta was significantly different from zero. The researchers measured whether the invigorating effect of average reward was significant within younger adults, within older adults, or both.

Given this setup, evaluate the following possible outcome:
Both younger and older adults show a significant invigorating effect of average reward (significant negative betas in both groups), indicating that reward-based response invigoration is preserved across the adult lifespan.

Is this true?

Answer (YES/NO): NO